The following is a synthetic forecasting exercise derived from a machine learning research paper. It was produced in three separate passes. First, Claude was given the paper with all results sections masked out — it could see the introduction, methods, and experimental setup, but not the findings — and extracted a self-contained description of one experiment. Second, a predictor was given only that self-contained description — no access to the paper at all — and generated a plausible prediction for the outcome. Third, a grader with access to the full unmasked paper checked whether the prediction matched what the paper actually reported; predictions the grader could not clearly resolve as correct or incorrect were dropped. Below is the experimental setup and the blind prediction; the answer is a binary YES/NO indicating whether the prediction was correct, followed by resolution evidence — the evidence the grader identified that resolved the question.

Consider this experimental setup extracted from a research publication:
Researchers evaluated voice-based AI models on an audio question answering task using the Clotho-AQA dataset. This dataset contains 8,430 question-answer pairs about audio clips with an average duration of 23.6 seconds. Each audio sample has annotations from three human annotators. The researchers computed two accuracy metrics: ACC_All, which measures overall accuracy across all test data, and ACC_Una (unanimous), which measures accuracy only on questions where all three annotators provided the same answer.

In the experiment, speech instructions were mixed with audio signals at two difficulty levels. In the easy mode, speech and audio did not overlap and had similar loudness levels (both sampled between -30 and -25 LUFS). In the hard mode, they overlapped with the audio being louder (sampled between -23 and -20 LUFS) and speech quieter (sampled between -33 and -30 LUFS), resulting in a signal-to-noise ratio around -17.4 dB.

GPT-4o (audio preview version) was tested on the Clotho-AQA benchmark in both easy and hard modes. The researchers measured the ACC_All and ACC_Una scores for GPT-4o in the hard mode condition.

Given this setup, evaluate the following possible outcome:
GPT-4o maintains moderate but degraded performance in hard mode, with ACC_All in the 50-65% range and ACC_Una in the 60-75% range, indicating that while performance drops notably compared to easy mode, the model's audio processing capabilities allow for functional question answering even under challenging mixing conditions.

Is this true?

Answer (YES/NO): NO